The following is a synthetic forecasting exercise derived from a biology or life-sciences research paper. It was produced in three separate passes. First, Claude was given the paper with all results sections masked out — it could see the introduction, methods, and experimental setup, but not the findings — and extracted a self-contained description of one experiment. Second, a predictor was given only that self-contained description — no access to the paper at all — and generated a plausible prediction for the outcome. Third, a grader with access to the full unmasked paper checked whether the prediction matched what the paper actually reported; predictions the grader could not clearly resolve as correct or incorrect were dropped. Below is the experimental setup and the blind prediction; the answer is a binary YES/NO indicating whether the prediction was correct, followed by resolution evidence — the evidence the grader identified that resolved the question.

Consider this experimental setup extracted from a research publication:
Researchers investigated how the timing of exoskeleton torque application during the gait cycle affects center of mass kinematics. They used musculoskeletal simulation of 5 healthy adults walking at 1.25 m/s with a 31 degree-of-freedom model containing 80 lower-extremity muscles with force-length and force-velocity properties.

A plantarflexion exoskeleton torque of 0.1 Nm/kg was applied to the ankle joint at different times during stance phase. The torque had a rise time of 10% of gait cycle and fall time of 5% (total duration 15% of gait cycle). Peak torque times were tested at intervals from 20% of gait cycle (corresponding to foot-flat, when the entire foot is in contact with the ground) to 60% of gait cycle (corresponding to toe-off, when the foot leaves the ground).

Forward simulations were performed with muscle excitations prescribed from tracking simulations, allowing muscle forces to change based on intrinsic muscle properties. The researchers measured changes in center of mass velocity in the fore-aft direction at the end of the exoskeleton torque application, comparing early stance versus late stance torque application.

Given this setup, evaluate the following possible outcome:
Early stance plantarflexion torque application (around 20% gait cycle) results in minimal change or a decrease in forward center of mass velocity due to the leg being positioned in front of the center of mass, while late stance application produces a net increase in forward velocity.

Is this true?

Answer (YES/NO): NO